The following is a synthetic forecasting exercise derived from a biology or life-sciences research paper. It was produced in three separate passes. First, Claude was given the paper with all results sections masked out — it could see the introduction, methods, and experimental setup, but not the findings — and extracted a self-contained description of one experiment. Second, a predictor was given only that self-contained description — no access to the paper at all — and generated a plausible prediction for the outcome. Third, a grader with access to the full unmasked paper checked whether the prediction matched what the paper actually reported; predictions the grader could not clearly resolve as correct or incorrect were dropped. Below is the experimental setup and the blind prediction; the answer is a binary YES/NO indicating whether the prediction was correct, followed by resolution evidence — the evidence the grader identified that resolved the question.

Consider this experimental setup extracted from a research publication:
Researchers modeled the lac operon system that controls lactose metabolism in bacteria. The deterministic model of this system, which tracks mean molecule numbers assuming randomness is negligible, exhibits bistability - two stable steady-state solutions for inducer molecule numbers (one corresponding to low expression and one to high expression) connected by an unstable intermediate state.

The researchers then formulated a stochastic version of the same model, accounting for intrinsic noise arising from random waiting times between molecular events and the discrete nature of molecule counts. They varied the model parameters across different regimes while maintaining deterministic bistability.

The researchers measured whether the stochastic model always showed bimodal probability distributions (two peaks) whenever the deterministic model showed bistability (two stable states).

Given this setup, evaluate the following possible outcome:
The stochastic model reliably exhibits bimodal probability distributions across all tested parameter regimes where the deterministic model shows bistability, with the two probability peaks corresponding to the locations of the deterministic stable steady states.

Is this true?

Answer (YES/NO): NO